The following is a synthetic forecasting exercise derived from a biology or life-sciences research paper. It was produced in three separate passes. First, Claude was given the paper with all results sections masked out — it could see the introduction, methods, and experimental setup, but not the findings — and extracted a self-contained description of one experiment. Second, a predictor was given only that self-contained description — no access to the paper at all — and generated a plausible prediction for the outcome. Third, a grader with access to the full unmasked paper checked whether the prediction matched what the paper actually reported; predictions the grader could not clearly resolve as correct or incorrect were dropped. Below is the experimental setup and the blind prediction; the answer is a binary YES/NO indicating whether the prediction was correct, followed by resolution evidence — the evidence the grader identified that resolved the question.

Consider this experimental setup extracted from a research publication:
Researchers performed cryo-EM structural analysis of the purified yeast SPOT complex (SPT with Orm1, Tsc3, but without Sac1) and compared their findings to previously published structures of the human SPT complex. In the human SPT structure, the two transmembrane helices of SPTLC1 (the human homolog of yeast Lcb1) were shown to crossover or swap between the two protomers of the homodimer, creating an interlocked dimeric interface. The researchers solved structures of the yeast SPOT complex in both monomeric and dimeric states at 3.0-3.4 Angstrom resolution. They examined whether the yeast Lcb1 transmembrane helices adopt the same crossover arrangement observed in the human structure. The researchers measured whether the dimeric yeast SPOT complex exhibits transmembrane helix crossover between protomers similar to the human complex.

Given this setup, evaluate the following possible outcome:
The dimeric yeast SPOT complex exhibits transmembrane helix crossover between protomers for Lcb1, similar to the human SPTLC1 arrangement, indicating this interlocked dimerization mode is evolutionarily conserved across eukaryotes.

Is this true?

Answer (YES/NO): NO